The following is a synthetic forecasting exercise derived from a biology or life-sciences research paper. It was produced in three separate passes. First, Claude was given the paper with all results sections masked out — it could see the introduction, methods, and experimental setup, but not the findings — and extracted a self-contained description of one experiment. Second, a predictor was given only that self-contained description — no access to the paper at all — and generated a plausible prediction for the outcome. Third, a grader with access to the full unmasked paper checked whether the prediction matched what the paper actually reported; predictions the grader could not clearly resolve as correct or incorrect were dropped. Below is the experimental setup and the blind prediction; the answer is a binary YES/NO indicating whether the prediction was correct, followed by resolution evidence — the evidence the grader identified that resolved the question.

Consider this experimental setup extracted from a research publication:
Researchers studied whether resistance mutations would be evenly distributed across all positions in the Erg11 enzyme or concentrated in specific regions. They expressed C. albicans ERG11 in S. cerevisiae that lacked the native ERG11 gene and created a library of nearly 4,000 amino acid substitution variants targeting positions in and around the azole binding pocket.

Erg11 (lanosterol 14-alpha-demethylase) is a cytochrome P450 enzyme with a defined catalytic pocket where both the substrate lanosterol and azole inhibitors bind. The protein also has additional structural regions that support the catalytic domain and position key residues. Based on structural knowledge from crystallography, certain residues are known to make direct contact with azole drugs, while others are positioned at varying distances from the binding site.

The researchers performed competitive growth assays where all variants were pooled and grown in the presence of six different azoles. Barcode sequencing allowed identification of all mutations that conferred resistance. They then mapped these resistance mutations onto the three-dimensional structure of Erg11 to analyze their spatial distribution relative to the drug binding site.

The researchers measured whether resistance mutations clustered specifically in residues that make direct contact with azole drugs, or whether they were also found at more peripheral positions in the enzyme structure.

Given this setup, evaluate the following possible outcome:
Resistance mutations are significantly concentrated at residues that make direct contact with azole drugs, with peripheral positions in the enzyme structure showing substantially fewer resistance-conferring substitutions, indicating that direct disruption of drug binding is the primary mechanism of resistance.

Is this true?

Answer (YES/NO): NO